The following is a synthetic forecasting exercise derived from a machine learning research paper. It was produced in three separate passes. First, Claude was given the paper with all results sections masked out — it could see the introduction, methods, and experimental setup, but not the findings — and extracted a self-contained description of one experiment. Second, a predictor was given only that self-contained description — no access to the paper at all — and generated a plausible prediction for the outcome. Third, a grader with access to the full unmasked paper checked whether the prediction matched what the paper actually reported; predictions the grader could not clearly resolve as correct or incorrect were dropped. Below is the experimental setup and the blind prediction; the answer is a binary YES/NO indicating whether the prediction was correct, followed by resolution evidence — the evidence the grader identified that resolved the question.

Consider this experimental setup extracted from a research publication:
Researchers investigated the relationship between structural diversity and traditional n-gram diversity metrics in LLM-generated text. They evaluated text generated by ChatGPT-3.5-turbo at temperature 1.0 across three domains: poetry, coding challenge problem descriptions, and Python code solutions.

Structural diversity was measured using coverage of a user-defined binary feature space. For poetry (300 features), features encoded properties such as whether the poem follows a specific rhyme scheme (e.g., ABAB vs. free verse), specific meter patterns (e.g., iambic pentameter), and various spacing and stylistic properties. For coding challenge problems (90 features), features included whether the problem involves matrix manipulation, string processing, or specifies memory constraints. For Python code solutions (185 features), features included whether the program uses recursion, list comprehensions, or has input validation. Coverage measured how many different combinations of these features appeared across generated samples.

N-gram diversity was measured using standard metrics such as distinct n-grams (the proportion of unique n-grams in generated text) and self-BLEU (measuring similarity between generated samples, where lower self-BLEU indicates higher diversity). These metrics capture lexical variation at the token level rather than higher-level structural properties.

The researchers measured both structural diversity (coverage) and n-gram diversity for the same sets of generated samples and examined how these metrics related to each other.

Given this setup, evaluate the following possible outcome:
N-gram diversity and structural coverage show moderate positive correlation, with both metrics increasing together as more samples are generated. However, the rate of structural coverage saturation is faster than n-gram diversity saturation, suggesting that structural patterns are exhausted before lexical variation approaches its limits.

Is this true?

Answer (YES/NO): NO